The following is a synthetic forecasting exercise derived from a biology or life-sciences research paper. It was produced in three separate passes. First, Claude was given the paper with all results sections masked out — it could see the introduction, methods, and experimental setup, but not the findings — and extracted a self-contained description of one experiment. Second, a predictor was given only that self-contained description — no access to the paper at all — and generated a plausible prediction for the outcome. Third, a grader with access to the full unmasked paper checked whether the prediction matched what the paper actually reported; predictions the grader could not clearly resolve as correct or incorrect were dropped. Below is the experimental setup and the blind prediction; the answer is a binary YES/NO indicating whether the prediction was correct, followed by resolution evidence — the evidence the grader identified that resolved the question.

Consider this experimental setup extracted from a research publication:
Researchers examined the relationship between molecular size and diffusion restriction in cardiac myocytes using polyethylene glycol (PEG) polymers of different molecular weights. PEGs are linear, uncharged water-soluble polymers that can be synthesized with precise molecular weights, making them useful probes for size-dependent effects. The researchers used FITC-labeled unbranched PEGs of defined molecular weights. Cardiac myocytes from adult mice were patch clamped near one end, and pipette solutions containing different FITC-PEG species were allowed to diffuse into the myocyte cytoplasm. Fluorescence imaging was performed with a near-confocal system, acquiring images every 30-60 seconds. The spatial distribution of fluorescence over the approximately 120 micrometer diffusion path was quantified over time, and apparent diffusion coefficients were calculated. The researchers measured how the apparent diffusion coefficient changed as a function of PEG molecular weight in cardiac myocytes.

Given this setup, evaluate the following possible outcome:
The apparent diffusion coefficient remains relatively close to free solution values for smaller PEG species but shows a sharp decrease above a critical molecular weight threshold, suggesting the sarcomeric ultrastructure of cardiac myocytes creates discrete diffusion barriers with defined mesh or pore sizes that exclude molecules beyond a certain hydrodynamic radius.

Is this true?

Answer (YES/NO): NO